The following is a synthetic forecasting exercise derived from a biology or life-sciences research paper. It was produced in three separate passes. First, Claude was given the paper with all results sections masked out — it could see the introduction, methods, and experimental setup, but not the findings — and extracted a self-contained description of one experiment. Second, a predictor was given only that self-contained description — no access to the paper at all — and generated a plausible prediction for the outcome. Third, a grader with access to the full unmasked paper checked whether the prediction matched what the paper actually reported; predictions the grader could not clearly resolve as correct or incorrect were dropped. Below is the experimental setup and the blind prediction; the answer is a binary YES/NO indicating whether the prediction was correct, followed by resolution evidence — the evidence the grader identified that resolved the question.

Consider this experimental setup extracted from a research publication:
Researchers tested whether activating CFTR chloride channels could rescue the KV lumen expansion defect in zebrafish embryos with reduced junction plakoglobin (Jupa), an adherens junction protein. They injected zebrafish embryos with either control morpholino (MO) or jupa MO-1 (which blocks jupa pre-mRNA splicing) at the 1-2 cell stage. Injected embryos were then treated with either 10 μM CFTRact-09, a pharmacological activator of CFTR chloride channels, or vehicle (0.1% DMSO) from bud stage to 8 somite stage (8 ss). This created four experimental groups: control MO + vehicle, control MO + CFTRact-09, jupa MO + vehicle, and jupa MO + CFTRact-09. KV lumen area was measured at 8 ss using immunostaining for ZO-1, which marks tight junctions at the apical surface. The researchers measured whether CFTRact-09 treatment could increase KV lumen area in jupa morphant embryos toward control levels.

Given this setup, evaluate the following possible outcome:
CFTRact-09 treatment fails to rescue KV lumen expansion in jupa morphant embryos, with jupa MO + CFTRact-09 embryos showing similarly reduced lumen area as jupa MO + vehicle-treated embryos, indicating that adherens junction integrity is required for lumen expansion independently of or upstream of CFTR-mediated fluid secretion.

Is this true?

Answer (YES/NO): YES